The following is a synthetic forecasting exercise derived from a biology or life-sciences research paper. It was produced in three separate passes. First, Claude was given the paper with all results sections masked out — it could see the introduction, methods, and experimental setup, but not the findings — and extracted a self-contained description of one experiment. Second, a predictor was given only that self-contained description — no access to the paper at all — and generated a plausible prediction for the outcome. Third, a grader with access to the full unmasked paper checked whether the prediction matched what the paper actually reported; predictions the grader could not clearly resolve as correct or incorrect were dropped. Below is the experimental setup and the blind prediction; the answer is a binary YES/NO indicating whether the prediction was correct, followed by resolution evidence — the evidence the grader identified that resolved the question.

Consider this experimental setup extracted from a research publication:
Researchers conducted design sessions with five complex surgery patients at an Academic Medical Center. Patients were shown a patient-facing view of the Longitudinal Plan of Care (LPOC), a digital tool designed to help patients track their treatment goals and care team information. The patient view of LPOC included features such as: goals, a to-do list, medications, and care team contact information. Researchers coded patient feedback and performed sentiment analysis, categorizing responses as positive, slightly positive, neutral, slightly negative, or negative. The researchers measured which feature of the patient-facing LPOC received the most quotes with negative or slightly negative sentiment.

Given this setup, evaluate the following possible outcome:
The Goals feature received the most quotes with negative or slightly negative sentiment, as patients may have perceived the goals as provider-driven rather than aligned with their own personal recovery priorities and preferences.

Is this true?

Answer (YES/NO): YES